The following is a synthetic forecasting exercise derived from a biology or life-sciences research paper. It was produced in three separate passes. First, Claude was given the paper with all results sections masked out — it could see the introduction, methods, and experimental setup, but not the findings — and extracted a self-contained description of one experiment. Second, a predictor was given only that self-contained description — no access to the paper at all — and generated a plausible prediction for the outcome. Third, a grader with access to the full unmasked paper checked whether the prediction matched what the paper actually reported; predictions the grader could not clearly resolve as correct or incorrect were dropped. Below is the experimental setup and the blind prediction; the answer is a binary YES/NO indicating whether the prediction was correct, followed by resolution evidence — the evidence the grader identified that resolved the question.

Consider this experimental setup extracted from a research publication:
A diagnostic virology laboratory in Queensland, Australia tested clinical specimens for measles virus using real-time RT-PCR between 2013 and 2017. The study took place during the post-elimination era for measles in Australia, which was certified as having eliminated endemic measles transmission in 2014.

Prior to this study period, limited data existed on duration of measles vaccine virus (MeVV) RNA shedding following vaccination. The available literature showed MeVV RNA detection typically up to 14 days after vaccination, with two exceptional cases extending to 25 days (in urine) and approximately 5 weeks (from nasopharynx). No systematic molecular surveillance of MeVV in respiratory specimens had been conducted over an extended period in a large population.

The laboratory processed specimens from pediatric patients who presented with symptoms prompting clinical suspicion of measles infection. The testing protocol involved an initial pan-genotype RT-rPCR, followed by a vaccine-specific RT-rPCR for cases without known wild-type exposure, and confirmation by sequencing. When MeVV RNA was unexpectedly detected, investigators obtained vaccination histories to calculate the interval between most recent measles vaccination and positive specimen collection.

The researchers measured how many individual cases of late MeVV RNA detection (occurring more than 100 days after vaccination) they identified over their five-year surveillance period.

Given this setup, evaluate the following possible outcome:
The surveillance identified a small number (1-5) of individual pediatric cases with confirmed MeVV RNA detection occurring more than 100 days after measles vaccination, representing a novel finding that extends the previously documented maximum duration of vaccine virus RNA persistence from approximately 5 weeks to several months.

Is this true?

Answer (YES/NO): NO